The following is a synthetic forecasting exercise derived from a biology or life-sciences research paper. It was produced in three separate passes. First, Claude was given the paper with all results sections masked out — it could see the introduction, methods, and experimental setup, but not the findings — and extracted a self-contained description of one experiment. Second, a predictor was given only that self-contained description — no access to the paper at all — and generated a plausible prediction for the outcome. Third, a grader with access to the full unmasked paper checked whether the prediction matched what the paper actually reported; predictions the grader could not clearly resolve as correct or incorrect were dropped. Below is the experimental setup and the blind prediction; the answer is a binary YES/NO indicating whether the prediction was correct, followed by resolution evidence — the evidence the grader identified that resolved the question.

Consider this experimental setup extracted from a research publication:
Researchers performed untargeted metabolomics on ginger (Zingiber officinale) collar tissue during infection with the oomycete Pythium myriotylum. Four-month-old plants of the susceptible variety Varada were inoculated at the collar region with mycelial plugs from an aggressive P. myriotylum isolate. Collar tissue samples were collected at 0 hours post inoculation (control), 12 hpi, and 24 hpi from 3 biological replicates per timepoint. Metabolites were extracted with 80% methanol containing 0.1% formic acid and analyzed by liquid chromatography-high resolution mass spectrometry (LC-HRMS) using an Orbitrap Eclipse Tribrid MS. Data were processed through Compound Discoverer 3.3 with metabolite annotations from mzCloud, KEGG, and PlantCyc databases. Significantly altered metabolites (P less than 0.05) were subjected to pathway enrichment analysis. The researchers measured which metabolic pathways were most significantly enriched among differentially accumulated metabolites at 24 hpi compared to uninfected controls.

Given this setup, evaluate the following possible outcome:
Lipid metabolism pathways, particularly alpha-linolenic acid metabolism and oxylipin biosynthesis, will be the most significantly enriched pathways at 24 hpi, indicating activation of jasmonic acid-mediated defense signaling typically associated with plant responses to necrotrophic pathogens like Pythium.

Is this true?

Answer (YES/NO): NO